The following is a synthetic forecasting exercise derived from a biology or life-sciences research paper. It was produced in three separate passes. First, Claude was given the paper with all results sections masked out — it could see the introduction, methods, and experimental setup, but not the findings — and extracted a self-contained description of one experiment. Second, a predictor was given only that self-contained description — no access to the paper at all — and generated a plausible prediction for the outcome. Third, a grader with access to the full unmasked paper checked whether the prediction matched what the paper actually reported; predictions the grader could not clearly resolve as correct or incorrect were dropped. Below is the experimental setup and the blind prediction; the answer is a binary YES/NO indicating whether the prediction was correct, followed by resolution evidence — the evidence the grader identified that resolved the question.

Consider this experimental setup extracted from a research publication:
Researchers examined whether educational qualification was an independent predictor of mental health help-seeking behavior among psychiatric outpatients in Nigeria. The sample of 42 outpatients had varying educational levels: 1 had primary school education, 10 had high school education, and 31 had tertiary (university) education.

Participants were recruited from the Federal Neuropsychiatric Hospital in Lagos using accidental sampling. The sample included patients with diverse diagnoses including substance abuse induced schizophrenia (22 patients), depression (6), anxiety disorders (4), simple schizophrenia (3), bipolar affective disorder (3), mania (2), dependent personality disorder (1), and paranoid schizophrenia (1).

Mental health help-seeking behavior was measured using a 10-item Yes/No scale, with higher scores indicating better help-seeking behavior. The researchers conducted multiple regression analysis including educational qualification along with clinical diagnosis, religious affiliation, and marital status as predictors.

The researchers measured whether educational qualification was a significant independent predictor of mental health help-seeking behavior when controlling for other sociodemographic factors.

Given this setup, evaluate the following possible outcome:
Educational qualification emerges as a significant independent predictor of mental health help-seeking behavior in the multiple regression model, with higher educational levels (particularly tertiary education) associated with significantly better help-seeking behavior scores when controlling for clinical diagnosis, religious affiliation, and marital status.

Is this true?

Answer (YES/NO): NO